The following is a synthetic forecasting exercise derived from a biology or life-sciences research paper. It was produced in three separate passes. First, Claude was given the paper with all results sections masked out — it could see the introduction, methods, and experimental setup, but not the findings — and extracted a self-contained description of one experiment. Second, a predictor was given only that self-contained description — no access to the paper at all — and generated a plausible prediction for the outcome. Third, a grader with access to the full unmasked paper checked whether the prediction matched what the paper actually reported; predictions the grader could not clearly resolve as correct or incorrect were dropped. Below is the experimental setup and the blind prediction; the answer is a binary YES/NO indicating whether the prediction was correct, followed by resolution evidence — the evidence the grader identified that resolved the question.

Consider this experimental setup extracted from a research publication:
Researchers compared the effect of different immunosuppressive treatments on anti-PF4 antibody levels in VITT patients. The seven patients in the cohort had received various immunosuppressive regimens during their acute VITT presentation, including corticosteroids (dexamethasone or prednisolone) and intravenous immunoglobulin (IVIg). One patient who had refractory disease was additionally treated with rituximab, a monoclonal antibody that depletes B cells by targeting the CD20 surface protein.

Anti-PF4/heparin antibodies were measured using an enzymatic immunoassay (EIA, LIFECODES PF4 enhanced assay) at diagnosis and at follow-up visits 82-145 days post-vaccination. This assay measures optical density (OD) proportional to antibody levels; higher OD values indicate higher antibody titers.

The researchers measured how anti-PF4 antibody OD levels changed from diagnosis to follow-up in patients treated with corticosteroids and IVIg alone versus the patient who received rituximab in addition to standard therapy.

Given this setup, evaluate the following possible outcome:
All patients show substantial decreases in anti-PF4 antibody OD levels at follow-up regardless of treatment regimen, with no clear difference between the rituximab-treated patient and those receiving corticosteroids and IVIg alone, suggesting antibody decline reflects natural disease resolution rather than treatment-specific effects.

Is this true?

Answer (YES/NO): NO